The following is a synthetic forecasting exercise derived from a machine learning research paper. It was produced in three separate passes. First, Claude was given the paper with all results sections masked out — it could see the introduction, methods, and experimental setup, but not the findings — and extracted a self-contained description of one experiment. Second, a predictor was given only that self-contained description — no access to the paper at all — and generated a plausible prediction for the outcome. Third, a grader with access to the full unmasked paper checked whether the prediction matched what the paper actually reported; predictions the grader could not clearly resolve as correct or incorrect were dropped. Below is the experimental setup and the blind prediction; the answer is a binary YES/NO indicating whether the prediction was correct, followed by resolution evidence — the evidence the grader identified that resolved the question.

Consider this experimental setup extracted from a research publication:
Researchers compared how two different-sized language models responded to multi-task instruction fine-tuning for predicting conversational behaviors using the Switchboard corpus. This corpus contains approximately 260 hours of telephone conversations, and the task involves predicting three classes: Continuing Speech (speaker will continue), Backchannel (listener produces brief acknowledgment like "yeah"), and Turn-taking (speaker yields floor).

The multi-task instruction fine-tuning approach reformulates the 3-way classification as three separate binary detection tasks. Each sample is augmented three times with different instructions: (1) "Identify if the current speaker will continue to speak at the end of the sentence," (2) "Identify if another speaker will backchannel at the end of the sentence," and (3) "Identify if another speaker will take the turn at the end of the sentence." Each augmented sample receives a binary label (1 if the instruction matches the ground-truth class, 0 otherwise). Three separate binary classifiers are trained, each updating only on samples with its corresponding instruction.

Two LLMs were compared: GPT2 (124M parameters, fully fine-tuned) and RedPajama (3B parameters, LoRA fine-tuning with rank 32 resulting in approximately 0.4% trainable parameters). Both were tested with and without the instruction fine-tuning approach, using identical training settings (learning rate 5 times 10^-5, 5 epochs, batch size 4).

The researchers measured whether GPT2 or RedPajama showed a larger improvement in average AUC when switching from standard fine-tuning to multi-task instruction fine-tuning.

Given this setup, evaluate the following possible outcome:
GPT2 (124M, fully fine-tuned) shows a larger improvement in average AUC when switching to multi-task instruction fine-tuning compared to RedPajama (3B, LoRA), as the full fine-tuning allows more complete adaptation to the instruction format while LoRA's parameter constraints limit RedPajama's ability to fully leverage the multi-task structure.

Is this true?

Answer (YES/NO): NO